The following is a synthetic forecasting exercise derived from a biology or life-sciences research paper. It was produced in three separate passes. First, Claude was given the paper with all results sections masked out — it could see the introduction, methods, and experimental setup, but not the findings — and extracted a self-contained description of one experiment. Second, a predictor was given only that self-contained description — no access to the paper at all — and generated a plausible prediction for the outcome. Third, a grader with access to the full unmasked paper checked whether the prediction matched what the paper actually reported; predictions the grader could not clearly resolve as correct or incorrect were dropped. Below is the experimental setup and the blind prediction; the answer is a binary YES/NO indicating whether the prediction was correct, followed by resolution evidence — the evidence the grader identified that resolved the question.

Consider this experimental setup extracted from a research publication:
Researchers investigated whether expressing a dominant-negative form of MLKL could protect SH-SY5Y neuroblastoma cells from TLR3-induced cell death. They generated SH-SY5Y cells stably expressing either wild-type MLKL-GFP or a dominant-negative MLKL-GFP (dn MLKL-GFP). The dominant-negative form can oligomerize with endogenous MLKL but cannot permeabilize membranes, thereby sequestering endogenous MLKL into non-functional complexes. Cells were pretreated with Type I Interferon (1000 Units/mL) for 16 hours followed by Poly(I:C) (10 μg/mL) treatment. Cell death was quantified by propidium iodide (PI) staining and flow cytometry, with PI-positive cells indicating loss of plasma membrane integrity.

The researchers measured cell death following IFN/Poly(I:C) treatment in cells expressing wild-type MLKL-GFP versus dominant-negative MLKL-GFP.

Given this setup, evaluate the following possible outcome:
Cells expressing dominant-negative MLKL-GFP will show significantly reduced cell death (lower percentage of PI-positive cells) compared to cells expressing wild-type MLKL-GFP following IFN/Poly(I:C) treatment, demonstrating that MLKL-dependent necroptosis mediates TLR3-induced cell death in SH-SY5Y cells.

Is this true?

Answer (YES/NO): NO